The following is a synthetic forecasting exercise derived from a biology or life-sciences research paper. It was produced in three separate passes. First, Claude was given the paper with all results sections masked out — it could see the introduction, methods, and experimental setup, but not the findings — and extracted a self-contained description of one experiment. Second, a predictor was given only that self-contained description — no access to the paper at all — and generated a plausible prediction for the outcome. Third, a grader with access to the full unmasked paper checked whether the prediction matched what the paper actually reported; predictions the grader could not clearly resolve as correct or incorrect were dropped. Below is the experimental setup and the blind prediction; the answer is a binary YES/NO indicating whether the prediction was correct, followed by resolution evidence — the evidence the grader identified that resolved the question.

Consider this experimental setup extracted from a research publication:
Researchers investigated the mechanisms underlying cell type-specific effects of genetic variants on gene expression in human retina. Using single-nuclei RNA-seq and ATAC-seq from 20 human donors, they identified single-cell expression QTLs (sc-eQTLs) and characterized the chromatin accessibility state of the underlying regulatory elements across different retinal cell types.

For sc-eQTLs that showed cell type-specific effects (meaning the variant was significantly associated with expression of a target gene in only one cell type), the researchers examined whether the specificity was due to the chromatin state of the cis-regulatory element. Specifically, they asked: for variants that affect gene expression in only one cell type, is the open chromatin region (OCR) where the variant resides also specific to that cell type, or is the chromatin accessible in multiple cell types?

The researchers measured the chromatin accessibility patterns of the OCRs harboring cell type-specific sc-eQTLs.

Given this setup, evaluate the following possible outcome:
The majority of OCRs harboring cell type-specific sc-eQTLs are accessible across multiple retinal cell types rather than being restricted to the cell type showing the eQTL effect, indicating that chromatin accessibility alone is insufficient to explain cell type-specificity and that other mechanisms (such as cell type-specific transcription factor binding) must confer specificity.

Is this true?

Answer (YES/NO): YES